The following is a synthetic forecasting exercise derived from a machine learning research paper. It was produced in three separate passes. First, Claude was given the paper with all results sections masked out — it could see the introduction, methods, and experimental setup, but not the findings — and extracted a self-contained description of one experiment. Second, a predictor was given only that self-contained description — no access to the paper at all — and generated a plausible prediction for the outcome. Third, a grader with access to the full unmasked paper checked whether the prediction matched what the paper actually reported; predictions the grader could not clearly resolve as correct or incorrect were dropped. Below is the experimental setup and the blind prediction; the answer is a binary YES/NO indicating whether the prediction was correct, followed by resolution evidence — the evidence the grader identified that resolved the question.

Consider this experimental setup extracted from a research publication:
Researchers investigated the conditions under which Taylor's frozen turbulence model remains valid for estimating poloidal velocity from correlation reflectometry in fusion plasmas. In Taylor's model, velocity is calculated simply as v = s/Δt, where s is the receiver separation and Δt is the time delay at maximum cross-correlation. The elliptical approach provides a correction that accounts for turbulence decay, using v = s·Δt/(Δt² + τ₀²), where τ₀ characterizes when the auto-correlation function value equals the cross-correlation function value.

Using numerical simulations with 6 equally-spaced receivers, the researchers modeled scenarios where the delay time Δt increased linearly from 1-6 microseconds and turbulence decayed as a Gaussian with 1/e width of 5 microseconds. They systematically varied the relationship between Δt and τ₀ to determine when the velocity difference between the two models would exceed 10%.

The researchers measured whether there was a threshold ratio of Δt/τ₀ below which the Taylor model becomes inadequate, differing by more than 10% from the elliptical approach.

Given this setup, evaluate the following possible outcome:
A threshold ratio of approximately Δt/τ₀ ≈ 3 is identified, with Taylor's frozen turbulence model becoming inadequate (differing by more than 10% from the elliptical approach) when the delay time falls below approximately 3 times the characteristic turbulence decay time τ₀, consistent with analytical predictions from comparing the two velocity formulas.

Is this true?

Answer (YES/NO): NO